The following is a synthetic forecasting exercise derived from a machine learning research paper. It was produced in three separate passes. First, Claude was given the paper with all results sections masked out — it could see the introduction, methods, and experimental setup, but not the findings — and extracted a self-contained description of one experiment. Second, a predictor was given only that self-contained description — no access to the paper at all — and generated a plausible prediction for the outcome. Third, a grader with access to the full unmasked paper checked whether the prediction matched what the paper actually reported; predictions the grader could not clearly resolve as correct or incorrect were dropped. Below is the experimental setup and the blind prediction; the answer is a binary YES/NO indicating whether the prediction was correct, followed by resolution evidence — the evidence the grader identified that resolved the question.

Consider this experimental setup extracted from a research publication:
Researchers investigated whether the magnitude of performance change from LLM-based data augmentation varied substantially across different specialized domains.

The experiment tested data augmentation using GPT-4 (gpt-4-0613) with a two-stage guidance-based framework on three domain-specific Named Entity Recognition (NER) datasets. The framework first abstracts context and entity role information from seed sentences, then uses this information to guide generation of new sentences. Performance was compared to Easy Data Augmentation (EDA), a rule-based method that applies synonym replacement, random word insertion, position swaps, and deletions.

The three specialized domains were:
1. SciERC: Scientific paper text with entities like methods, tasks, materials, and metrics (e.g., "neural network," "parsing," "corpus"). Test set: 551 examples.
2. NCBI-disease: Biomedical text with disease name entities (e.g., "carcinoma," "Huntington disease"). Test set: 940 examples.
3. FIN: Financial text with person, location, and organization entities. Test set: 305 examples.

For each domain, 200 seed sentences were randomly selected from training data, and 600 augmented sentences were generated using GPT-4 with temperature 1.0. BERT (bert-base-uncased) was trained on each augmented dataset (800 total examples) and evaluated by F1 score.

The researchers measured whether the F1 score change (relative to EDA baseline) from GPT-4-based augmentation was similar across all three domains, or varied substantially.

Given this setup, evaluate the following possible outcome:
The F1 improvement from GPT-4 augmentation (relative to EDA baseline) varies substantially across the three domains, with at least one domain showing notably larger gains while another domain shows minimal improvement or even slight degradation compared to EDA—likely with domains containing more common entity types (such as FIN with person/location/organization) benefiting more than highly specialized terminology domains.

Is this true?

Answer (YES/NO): YES